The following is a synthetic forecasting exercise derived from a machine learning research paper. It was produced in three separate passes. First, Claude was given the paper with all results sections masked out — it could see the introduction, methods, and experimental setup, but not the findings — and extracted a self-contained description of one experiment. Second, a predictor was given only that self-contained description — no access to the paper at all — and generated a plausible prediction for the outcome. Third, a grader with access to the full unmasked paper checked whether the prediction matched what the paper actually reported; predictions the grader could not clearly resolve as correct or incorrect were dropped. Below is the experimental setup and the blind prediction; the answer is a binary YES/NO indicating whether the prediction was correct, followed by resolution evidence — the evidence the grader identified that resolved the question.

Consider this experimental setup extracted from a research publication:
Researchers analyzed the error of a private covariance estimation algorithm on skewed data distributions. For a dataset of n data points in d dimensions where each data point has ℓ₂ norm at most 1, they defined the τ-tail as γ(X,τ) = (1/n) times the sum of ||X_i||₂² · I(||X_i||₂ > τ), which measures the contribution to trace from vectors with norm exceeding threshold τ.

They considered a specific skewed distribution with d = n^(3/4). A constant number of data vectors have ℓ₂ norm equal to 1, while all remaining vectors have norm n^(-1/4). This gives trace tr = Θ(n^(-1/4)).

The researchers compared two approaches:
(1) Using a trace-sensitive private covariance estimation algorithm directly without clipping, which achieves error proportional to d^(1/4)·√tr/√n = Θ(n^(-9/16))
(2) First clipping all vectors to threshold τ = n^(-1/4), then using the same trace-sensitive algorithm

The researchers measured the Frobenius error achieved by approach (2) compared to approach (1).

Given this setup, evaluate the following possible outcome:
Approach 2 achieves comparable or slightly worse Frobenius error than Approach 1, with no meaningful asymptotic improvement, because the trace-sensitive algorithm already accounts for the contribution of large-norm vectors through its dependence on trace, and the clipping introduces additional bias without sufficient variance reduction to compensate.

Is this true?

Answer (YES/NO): NO